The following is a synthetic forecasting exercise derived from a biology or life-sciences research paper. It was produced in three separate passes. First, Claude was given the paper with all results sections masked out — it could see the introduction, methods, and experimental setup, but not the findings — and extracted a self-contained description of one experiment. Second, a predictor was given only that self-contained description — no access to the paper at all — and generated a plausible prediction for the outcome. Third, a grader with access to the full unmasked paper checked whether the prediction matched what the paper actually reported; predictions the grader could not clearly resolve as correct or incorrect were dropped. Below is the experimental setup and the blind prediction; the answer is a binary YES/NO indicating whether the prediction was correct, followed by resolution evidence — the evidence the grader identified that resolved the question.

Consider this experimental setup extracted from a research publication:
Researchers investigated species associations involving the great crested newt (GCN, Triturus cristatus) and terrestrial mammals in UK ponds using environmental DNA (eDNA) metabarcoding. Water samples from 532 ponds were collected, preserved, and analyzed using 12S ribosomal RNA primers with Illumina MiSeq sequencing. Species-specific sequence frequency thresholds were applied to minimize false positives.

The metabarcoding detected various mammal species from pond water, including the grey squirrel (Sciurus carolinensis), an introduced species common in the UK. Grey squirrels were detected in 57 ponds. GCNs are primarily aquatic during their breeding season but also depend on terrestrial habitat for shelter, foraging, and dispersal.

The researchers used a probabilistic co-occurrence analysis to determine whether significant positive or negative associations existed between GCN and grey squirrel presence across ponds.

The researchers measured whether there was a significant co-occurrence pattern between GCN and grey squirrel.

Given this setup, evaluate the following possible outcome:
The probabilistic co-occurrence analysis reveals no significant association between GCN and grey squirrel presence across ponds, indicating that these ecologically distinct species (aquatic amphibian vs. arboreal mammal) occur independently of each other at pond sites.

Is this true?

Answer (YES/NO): NO